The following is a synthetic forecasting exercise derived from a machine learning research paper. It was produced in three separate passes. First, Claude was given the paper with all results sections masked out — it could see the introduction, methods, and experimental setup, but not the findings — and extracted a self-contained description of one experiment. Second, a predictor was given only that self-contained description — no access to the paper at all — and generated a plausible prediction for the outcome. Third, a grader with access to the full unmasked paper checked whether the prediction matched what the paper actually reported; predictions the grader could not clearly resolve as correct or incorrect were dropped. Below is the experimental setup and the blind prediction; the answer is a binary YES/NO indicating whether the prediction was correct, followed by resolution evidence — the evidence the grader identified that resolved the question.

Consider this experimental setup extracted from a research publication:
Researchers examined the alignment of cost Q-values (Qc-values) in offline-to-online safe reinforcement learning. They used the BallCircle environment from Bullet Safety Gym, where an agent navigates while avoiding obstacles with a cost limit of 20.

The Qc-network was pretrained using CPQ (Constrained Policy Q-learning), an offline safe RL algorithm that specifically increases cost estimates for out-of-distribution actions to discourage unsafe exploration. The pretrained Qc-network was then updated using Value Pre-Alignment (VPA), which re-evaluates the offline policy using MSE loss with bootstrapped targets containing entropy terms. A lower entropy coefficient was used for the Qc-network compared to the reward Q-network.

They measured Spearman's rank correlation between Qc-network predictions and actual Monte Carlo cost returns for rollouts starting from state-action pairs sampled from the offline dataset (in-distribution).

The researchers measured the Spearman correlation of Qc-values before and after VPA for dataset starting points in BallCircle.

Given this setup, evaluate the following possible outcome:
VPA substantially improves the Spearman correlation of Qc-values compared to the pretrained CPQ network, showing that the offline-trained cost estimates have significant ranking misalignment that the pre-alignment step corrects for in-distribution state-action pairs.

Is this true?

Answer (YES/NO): YES